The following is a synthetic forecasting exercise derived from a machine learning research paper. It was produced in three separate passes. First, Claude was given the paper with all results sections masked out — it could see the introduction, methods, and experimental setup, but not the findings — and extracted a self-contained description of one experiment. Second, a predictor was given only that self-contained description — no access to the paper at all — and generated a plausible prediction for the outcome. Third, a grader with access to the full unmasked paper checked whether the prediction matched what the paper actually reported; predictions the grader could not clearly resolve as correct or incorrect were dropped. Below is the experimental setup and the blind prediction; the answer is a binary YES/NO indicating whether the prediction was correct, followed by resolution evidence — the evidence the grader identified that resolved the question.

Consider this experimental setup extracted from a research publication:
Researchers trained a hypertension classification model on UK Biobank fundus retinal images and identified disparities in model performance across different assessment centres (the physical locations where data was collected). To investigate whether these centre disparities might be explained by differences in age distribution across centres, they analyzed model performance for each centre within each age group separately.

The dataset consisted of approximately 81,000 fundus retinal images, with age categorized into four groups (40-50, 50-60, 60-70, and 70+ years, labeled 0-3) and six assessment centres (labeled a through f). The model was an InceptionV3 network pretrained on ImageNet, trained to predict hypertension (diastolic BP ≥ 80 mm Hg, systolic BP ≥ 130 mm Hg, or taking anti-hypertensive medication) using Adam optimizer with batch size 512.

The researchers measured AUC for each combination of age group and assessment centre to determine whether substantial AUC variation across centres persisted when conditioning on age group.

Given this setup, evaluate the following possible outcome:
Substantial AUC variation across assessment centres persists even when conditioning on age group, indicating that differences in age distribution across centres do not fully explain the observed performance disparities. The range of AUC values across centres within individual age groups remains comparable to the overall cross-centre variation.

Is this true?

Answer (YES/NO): YES